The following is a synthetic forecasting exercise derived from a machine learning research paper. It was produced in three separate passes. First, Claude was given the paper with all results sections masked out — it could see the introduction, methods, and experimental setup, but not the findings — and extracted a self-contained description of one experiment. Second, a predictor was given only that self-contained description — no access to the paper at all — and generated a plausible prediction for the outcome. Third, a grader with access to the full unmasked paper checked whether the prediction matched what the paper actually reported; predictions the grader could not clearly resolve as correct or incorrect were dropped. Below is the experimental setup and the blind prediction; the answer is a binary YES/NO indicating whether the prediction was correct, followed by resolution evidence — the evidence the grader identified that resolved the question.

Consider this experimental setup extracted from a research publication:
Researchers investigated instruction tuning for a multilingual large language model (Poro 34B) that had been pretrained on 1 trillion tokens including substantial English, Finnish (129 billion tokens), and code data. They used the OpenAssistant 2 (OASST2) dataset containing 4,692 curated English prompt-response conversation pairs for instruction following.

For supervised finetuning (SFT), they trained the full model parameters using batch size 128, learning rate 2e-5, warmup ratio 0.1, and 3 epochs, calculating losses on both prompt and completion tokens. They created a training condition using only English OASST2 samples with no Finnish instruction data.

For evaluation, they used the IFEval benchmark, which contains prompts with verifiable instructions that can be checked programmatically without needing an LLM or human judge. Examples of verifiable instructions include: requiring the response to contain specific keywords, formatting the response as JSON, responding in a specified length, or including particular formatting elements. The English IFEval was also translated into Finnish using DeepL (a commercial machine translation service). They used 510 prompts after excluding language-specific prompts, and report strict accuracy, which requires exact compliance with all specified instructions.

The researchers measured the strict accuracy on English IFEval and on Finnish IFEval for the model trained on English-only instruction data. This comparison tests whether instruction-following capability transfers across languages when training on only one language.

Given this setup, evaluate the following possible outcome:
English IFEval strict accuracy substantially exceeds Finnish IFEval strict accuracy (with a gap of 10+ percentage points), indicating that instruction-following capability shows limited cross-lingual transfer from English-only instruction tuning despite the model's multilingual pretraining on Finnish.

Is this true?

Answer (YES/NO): NO